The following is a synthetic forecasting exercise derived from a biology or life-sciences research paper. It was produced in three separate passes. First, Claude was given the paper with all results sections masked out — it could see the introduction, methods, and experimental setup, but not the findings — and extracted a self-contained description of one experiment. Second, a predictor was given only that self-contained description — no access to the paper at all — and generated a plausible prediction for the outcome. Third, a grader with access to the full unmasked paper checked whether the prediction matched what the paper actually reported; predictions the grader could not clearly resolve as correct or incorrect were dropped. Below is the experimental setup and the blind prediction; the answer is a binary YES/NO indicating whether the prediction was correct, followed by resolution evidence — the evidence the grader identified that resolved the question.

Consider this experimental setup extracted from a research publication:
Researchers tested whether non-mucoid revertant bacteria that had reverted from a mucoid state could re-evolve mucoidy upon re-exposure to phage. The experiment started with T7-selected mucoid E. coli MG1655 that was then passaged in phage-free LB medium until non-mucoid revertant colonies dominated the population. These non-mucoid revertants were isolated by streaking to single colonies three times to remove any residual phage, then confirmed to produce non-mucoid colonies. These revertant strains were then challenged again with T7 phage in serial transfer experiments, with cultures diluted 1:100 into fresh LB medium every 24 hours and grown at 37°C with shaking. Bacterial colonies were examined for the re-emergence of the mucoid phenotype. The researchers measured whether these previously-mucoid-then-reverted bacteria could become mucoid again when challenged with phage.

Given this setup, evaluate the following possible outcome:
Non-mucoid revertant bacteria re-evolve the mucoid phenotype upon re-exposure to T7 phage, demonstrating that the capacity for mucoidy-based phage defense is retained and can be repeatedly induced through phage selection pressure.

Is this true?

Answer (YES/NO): YES